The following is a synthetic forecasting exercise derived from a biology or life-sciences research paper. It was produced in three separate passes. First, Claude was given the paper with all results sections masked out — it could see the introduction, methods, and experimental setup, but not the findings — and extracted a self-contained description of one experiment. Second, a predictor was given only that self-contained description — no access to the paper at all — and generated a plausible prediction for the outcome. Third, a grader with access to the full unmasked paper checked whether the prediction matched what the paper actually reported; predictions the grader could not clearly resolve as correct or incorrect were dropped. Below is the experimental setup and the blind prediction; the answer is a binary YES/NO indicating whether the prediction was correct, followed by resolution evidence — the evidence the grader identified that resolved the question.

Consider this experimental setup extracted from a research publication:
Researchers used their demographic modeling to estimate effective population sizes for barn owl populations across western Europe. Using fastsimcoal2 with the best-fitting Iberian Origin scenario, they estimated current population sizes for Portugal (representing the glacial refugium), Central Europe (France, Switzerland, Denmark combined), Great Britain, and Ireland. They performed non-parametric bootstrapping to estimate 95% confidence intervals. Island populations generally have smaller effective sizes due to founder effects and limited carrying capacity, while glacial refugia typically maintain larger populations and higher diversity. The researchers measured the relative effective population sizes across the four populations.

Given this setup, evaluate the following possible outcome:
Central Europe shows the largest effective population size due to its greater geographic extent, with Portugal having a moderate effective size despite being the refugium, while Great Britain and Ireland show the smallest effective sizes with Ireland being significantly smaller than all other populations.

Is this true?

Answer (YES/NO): NO